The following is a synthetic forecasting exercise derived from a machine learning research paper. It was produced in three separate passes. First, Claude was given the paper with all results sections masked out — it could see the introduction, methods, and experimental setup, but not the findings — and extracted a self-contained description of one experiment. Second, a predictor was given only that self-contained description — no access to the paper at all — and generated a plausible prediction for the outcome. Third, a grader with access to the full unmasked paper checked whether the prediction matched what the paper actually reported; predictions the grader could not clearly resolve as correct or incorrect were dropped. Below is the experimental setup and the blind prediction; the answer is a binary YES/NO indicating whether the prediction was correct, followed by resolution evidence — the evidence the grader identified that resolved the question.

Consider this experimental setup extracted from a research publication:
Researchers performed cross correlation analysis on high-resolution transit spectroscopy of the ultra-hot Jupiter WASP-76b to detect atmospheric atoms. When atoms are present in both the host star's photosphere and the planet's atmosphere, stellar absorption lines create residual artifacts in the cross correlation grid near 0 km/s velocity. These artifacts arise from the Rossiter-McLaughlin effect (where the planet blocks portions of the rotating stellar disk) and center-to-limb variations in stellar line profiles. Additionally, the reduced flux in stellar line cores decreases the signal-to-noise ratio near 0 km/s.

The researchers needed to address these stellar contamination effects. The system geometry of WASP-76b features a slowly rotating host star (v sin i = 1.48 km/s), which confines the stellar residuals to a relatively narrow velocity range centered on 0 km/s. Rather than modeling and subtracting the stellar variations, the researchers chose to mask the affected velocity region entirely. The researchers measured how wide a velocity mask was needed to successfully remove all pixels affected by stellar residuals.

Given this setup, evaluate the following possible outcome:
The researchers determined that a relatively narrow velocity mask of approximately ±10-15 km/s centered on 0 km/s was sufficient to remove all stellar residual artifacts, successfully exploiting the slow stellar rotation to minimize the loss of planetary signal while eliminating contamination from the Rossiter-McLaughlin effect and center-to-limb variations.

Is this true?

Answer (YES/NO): YES